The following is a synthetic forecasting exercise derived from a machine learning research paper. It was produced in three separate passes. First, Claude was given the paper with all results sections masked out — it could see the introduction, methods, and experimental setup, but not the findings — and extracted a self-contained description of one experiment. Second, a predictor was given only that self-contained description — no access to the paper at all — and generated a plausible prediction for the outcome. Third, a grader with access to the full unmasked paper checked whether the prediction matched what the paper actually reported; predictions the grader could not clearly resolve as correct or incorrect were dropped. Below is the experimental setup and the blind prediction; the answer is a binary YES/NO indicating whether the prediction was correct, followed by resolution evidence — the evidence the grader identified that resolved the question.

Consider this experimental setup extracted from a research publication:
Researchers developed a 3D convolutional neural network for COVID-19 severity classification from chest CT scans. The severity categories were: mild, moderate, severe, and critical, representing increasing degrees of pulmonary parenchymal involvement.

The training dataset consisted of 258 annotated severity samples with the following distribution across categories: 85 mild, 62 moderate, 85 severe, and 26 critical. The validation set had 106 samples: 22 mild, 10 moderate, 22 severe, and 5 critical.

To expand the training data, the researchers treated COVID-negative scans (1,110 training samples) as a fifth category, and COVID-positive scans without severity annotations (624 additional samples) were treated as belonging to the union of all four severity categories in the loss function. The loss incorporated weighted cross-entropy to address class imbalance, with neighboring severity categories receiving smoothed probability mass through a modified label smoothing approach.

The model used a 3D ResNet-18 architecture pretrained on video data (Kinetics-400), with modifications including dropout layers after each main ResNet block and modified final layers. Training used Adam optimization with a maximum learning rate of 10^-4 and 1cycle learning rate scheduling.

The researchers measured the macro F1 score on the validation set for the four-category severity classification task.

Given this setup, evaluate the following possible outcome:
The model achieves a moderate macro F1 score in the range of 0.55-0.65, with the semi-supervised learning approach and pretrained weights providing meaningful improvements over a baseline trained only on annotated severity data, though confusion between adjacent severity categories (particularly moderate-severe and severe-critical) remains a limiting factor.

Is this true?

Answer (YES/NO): NO